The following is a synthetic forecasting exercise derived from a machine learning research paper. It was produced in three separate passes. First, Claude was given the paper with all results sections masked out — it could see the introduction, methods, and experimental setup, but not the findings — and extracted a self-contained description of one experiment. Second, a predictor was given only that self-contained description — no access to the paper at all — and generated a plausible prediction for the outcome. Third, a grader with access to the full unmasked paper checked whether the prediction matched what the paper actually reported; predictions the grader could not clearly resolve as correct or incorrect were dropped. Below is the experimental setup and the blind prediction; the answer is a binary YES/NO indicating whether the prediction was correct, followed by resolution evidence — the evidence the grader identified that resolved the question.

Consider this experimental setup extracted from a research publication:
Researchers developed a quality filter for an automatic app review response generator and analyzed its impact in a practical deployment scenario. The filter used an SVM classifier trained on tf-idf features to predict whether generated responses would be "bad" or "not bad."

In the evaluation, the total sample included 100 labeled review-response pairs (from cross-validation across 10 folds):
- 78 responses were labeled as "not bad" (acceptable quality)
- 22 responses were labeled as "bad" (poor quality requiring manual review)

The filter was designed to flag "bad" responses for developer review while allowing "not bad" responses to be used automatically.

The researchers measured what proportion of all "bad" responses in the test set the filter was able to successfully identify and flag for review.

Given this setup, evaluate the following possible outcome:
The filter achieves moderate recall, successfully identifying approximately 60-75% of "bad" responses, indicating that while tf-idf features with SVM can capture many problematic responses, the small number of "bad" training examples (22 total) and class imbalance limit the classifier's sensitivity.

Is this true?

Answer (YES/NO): NO